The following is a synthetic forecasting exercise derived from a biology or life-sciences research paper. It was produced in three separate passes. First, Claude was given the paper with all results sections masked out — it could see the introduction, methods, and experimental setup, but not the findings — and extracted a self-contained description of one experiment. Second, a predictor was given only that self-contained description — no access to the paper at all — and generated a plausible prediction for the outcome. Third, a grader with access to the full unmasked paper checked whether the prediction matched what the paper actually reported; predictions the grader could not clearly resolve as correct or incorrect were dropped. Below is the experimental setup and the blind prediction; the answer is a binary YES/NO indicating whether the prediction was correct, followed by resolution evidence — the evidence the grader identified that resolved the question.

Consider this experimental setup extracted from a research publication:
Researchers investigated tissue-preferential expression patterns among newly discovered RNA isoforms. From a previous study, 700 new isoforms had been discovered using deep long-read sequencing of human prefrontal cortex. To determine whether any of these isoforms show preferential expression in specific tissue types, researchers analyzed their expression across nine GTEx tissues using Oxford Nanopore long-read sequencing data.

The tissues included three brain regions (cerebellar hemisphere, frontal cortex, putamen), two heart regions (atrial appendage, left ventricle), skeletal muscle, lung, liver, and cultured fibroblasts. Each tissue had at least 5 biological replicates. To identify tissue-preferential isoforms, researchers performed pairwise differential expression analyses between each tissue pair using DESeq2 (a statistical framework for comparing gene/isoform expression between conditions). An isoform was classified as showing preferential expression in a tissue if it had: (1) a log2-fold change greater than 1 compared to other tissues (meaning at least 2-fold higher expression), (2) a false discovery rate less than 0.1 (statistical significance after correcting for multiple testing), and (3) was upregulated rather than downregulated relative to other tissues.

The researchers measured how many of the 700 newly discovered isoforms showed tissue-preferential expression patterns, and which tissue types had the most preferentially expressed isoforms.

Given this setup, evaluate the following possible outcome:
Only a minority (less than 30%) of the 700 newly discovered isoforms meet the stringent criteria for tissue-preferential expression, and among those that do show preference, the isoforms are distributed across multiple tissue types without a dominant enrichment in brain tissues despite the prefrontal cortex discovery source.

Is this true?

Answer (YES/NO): NO